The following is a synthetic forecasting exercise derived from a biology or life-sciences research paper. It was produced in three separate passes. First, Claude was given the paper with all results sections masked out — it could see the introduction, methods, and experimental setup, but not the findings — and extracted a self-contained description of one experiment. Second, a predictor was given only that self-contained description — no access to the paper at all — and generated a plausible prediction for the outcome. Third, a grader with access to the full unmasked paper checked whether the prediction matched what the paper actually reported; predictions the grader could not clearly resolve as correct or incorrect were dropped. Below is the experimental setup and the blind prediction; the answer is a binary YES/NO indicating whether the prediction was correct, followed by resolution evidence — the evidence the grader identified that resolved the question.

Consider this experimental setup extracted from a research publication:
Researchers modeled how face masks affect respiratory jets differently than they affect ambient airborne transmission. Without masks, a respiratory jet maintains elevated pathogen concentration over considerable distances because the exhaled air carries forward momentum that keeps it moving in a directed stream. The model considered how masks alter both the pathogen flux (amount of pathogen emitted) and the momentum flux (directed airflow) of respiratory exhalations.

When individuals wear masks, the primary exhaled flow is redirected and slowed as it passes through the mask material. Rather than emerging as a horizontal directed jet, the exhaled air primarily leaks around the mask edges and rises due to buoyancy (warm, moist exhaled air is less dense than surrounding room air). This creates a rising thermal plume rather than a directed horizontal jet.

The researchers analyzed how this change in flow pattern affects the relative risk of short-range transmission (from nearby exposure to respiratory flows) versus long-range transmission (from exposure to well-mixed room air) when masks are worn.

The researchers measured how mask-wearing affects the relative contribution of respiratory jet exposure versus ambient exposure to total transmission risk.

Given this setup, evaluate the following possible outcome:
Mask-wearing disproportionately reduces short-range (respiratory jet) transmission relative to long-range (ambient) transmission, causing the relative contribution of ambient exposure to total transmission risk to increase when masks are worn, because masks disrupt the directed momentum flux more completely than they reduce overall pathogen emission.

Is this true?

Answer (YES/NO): YES